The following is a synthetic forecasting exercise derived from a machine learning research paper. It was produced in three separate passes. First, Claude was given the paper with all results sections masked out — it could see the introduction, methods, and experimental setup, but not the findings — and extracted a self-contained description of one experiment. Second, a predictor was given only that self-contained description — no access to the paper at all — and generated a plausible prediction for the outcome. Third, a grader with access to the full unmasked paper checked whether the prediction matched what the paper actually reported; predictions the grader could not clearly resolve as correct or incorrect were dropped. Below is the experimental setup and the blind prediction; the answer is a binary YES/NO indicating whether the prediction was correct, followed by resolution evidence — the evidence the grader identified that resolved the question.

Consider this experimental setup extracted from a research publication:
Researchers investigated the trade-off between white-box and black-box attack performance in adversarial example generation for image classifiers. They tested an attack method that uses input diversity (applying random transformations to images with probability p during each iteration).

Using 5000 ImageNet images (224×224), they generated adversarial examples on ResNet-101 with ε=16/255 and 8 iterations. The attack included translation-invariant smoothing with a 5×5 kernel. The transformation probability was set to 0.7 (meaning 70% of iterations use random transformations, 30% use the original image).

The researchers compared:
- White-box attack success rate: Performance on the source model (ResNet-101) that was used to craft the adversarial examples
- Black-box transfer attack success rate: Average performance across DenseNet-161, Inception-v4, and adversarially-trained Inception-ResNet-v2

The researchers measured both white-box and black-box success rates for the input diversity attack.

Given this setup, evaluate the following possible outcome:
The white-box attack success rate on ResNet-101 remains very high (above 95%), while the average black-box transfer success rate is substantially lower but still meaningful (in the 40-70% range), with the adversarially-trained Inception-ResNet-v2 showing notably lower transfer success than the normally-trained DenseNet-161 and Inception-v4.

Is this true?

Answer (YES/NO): YES